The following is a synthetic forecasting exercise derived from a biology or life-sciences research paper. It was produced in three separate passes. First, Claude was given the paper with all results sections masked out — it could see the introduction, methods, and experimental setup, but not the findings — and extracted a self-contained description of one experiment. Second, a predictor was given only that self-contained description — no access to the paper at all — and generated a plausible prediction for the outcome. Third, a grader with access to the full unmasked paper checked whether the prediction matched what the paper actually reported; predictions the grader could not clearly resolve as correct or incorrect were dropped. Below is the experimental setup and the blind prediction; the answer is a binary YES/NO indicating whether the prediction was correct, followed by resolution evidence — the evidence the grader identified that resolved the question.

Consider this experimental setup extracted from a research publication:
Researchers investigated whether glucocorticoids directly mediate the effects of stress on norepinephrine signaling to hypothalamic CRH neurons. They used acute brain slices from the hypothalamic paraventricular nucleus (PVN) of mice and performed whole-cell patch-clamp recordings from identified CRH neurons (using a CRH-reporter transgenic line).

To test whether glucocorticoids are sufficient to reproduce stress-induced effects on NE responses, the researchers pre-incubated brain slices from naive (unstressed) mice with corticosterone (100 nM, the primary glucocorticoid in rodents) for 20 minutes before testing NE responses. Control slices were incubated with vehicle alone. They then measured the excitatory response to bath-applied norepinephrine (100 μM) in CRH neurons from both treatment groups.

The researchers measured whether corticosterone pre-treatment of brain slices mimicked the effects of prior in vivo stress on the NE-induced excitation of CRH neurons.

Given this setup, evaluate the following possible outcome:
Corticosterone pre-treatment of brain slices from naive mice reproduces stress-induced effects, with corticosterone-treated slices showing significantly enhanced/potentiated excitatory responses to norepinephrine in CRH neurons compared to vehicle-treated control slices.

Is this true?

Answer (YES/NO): NO